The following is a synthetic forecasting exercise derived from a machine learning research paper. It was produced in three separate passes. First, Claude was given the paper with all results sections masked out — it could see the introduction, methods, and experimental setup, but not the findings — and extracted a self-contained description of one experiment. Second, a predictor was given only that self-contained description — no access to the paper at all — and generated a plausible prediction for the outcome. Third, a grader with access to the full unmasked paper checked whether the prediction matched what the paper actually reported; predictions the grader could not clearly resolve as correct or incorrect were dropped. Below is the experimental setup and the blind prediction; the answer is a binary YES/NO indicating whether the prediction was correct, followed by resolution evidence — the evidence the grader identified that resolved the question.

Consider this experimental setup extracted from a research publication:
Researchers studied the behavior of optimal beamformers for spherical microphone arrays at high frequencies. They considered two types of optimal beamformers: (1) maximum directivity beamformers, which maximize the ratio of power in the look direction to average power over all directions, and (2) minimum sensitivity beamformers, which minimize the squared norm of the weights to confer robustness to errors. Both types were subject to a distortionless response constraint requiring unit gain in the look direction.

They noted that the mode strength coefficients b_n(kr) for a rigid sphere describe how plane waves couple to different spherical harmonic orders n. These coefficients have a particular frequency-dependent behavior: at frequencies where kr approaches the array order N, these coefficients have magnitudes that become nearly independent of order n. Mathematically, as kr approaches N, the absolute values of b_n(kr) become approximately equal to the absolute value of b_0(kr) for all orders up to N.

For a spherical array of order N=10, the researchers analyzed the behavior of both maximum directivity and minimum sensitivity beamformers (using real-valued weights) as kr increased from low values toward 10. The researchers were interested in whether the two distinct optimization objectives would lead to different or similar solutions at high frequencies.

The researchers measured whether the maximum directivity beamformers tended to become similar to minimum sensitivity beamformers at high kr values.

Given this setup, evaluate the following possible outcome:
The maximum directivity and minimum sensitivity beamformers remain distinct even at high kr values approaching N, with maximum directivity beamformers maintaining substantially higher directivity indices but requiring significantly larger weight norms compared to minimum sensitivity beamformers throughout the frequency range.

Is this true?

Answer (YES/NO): NO